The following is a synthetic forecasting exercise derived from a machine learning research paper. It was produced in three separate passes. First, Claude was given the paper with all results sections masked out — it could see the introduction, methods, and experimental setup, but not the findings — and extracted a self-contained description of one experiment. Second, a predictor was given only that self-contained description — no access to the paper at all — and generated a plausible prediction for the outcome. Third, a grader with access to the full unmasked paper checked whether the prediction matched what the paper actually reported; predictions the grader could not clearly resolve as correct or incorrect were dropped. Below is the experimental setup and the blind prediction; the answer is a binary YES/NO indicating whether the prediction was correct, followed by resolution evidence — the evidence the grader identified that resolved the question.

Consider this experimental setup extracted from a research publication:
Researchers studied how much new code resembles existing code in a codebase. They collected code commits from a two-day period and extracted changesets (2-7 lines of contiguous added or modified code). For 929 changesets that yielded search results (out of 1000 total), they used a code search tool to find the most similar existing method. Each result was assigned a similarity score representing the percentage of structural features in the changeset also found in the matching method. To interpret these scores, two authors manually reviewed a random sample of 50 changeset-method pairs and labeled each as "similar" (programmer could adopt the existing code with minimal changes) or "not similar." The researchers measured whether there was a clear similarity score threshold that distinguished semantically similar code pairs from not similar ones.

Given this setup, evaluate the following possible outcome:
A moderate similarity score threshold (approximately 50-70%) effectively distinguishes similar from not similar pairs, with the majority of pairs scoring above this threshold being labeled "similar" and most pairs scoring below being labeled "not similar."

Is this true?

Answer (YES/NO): NO